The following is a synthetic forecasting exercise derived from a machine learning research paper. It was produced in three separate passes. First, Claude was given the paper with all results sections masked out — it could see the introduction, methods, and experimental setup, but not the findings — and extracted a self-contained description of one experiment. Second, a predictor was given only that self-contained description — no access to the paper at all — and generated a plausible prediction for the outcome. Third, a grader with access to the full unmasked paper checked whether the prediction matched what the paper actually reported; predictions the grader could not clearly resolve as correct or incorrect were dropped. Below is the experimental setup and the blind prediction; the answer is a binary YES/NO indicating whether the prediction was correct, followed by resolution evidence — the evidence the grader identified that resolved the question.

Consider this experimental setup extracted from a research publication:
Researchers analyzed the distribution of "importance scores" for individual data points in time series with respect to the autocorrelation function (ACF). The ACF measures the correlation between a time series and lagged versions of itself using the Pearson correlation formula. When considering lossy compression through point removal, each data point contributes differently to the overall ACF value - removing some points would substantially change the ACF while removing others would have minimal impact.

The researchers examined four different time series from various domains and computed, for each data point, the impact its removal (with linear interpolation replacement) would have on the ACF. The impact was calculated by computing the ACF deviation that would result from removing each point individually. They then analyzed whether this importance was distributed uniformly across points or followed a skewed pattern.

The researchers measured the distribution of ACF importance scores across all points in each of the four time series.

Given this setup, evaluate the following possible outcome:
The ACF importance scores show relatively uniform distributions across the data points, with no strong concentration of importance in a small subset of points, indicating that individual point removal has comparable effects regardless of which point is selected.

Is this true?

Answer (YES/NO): NO